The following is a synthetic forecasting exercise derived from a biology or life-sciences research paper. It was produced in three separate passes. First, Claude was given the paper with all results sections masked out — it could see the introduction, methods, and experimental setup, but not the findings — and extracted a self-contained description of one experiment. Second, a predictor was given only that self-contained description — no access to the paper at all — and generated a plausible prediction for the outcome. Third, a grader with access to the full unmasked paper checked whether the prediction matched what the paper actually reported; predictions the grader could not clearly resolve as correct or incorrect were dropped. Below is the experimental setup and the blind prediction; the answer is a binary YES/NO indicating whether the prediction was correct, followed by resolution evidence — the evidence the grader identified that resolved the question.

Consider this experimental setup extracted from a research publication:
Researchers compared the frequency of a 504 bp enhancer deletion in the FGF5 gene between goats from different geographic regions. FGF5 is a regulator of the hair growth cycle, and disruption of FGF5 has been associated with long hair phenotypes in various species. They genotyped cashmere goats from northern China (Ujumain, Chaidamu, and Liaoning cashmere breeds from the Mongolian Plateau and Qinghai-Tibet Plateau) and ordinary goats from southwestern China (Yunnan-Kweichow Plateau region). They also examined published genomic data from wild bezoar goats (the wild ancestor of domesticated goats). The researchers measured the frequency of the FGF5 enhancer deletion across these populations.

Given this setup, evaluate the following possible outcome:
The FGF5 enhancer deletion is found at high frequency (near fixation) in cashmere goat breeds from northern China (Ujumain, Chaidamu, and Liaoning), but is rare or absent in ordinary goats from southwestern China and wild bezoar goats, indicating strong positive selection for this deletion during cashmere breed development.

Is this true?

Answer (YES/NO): NO